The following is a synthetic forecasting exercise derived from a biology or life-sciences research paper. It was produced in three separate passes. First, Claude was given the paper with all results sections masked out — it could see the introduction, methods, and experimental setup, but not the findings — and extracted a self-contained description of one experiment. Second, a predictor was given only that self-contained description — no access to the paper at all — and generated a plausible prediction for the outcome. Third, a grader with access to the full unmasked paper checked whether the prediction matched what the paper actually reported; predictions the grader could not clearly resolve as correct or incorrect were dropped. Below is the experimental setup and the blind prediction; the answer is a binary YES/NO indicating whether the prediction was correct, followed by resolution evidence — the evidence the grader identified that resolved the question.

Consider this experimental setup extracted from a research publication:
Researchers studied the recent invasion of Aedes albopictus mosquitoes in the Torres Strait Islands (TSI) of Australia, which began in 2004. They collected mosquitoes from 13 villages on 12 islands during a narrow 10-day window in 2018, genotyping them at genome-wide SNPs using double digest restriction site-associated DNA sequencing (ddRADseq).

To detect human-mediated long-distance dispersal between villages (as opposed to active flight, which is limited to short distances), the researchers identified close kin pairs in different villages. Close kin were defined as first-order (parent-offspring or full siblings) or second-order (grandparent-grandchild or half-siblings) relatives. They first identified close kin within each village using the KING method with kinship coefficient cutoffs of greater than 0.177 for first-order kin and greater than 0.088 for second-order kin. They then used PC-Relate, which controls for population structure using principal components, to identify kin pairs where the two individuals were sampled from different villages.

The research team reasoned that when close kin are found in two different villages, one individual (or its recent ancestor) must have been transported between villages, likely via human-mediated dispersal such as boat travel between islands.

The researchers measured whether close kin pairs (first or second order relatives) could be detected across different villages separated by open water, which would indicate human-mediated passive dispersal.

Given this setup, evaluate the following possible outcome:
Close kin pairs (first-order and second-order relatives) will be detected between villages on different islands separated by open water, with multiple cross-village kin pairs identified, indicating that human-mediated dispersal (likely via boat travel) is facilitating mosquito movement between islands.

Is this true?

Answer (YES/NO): YES